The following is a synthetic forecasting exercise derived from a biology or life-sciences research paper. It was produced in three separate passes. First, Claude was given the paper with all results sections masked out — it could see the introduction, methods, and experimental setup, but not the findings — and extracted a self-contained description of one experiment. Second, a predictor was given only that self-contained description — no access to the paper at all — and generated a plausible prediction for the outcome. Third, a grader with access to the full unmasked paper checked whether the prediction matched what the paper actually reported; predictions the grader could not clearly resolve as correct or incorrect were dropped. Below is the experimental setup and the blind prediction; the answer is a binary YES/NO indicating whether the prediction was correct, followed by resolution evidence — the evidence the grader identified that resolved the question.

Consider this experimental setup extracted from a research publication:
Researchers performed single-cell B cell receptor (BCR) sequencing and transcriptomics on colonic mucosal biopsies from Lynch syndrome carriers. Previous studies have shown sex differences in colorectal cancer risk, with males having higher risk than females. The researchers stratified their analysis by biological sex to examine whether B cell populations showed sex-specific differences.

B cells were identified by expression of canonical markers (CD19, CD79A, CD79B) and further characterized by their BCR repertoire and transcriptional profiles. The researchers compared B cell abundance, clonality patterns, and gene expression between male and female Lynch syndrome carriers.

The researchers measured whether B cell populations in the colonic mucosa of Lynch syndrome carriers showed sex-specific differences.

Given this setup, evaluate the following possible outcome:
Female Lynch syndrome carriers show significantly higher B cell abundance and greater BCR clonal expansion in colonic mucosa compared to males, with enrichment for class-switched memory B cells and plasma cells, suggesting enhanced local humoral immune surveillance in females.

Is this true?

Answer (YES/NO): NO